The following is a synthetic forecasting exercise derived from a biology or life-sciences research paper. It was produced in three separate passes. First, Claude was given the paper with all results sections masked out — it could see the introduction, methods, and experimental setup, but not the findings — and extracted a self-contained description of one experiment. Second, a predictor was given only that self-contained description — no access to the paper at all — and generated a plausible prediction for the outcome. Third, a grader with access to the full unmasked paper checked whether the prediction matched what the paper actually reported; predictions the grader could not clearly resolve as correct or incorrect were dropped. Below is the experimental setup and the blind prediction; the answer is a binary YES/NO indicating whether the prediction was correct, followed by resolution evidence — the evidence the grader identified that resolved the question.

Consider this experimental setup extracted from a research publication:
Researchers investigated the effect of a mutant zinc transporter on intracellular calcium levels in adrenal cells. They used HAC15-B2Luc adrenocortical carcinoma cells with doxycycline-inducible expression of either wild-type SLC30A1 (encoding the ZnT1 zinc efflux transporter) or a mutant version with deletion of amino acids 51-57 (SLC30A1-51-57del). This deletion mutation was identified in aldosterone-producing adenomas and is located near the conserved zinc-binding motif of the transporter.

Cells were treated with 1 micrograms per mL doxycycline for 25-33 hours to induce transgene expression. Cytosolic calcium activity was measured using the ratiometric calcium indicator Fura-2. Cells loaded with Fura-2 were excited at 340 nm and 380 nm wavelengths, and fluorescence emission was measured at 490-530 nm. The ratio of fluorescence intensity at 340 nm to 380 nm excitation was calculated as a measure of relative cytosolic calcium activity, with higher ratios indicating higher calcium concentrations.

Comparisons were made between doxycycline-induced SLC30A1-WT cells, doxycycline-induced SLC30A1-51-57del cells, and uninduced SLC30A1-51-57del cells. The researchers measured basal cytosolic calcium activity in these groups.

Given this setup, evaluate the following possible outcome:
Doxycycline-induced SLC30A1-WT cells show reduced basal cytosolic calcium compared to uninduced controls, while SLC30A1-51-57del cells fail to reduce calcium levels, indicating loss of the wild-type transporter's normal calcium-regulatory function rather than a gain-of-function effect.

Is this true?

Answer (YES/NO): NO